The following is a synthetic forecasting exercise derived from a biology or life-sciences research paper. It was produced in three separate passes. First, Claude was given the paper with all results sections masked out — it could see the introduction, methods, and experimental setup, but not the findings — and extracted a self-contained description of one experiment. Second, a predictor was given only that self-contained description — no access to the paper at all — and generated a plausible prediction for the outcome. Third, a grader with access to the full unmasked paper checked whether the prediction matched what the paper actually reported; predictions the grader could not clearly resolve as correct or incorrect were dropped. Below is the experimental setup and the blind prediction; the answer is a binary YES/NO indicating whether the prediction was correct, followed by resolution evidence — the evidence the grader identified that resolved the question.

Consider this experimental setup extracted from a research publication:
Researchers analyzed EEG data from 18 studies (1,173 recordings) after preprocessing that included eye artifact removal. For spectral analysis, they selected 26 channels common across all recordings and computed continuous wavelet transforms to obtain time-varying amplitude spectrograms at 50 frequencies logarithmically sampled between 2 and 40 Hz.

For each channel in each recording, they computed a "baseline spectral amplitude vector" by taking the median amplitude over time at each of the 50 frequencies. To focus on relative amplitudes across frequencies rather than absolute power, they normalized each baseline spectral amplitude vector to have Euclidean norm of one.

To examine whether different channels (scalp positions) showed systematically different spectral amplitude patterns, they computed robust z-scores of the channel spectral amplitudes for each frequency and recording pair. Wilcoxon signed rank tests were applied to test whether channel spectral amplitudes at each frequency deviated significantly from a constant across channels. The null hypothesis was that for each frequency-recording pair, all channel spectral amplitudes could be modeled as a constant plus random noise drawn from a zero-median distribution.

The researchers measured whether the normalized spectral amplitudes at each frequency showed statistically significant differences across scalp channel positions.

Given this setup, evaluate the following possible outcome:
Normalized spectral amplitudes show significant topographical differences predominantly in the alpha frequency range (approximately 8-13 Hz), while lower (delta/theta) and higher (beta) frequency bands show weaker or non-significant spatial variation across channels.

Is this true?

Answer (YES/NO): NO